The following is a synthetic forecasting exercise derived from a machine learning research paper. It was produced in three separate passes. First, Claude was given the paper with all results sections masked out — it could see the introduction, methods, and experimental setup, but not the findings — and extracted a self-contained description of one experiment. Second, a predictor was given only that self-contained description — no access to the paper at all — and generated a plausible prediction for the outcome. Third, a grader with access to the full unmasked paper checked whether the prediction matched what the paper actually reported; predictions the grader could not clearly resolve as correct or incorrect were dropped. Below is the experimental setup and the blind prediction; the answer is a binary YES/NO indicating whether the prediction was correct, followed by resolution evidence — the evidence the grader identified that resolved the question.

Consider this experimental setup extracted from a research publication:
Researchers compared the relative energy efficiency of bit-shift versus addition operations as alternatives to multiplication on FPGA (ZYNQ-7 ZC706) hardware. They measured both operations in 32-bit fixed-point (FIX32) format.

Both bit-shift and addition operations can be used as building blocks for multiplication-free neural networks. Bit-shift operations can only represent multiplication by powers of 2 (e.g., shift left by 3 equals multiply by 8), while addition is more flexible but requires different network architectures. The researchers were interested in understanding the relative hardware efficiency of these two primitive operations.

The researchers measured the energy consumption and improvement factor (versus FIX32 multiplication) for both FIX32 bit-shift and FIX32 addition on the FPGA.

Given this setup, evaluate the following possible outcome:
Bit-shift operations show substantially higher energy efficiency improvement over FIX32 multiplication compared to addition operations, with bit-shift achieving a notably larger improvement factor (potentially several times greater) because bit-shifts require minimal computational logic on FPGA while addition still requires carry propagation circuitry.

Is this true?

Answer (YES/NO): NO